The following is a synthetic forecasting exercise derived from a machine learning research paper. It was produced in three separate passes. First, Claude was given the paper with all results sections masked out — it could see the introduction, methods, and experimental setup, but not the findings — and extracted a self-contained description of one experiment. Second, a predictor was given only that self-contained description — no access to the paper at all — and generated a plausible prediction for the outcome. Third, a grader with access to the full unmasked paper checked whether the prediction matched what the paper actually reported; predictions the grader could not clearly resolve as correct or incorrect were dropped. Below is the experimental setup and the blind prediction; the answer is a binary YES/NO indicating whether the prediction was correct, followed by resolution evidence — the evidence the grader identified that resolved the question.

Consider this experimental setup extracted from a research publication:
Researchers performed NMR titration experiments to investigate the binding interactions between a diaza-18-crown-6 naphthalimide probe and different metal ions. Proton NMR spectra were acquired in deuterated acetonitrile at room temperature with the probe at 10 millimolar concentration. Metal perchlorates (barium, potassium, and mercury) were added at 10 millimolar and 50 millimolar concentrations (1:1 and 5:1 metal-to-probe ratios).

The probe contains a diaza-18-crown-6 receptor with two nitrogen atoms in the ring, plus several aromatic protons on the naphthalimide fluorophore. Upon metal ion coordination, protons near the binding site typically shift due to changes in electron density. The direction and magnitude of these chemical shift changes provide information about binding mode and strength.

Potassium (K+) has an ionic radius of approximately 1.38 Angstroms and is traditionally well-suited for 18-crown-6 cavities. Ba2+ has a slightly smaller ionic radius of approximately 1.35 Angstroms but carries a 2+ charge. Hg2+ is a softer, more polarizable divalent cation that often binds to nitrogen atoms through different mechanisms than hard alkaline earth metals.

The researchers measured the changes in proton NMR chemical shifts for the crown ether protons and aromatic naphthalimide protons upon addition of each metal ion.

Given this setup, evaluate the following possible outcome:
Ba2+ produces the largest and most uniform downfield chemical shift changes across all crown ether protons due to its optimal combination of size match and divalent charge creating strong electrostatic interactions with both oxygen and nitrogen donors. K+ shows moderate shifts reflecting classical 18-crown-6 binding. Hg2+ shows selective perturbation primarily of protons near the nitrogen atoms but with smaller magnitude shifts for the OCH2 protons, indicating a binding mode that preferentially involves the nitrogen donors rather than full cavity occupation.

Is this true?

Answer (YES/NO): NO